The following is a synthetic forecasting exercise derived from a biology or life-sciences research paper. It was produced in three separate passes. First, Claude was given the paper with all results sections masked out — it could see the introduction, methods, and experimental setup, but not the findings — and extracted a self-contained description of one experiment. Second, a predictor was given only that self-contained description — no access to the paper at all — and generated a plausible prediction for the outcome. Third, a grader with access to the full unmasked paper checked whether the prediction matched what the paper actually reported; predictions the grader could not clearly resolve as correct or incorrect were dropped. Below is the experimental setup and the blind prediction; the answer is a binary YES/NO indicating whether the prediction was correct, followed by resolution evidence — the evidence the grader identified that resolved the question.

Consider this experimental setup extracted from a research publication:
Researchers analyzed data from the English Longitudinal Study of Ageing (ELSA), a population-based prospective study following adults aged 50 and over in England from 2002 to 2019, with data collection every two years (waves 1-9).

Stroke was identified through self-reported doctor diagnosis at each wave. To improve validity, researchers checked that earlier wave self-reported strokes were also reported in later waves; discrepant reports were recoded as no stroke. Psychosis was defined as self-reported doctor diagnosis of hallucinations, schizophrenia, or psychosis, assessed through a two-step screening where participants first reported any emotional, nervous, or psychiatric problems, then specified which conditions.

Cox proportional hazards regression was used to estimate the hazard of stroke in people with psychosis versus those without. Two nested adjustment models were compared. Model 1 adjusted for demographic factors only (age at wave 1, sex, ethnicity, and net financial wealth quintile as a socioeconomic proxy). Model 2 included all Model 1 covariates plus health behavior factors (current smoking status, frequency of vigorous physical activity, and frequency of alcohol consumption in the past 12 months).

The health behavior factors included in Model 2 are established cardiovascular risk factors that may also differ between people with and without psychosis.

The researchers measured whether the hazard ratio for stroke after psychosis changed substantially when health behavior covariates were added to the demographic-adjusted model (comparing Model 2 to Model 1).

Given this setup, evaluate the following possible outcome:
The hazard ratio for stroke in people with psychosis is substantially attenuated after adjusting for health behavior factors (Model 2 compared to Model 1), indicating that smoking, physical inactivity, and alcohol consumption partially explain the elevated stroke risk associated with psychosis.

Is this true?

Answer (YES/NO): NO